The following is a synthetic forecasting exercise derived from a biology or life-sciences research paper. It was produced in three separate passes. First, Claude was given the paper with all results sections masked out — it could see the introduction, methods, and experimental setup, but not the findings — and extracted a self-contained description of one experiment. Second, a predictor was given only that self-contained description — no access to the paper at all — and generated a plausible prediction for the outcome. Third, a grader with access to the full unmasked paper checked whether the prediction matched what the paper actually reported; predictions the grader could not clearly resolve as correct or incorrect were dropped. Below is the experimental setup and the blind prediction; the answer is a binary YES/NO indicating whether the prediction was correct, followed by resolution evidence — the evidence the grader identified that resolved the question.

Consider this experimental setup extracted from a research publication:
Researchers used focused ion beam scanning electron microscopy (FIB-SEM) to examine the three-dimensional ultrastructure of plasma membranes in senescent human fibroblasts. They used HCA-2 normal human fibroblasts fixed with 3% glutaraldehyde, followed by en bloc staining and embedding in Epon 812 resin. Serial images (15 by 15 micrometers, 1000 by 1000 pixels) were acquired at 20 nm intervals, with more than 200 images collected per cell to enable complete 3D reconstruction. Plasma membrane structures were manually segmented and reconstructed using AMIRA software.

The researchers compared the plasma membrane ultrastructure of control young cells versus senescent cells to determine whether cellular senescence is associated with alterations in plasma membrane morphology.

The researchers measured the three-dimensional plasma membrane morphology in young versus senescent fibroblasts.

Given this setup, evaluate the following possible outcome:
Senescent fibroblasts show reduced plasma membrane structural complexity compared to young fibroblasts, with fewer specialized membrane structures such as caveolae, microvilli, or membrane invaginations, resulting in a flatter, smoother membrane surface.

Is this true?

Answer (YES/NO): NO